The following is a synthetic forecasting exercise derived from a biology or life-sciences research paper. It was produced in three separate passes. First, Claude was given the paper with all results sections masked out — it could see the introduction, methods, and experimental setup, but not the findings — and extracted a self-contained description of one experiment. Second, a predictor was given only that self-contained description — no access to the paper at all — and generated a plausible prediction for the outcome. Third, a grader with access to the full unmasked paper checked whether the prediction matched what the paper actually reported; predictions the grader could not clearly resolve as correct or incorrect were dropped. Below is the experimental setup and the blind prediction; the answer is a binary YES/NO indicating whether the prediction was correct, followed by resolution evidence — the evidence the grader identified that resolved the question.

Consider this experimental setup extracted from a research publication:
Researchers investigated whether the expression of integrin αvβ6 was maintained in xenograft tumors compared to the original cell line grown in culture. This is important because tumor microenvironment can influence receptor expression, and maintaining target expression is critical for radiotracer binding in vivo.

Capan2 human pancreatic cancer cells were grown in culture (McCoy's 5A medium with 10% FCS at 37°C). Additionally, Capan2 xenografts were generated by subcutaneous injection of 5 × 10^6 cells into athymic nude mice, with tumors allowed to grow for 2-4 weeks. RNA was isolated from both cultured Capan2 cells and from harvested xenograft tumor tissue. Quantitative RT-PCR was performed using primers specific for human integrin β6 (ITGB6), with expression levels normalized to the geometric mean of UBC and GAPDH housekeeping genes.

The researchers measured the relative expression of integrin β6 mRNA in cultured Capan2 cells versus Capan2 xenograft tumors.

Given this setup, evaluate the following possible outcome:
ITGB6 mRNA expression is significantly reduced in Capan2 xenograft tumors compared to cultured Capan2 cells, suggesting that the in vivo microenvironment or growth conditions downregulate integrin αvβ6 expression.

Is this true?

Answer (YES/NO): NO